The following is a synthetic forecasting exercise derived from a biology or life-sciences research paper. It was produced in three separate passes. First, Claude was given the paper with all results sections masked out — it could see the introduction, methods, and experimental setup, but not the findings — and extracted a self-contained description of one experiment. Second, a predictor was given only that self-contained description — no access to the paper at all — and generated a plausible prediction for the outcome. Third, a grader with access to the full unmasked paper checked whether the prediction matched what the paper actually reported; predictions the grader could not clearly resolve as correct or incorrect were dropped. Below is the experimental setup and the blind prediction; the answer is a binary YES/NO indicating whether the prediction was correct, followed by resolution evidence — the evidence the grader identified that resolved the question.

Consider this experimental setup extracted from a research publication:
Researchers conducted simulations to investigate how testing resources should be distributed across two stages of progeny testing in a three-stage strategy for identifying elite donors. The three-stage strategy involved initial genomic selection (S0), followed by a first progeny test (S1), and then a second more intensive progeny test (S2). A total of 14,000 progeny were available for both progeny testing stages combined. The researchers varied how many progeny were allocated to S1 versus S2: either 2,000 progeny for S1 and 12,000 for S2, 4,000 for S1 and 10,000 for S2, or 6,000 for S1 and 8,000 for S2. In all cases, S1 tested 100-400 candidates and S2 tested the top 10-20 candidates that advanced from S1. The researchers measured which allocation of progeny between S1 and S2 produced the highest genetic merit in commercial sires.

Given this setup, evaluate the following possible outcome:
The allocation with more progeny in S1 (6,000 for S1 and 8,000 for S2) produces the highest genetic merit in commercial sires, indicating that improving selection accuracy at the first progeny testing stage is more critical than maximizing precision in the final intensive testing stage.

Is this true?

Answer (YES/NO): YES